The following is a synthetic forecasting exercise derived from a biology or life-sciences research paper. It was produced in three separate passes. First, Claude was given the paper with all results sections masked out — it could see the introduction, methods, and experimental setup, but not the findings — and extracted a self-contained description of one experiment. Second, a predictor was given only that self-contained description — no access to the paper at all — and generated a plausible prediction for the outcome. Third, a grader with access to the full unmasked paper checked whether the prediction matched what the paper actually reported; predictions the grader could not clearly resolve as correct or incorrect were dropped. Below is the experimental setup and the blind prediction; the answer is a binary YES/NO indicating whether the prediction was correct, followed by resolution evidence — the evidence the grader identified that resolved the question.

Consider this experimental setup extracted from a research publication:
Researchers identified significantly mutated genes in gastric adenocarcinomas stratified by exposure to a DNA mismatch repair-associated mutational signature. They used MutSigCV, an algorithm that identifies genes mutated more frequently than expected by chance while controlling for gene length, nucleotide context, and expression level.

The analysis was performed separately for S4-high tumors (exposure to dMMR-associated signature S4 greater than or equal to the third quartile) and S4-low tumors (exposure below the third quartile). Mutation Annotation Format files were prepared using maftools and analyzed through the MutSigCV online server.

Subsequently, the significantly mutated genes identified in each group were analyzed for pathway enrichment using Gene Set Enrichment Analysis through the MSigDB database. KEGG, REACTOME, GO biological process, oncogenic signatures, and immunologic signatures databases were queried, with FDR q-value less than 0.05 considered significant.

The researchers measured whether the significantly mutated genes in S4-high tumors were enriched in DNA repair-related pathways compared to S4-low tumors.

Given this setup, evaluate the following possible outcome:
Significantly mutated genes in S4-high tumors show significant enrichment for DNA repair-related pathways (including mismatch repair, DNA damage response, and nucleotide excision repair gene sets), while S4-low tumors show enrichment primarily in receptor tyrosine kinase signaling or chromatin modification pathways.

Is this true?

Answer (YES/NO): NO